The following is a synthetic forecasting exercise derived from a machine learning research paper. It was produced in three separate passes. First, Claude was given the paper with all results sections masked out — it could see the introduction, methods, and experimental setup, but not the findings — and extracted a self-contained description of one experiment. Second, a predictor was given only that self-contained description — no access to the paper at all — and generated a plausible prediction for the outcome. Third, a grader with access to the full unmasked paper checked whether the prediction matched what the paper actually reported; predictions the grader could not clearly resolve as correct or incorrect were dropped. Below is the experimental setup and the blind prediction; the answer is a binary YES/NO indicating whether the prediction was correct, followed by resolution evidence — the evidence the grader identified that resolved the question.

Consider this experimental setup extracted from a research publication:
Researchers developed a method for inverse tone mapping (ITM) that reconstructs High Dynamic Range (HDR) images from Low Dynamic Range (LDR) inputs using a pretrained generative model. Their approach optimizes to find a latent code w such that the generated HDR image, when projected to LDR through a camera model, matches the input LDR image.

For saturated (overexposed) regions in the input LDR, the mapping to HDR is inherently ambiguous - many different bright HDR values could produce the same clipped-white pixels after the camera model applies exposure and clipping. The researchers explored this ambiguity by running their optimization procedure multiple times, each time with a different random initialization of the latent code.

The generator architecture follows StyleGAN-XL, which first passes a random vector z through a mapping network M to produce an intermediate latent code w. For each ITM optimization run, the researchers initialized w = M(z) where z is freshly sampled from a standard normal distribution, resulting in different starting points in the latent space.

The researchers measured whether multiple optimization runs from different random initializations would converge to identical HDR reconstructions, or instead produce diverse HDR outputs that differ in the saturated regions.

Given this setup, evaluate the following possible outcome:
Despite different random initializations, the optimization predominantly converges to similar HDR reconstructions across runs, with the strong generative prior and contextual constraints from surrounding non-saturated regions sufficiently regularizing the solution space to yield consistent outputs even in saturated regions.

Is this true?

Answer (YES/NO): NO